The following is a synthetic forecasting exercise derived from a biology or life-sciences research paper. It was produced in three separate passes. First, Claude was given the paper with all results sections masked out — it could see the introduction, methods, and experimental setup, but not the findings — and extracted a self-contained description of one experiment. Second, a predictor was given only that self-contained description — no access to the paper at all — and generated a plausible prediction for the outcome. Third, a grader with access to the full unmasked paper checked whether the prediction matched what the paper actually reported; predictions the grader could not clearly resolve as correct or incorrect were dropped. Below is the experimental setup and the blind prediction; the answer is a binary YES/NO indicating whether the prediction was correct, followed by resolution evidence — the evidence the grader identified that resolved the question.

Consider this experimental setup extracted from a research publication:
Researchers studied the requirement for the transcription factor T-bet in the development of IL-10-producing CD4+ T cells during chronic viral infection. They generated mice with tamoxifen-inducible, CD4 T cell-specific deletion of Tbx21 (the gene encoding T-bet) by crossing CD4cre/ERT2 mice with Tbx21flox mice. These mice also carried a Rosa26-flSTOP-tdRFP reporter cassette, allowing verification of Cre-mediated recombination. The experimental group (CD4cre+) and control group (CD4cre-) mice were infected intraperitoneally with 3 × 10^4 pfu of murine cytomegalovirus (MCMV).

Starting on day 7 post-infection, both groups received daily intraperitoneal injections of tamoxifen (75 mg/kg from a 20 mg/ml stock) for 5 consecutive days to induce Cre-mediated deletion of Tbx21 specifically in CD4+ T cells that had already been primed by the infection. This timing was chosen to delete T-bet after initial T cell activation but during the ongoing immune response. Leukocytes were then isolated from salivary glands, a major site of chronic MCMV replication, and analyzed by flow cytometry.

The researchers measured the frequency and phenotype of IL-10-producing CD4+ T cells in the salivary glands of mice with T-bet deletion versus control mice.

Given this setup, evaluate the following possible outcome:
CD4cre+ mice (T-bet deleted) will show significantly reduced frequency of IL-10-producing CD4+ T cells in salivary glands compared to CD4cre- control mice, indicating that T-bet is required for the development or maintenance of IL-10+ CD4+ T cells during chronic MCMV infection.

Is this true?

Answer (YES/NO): YES